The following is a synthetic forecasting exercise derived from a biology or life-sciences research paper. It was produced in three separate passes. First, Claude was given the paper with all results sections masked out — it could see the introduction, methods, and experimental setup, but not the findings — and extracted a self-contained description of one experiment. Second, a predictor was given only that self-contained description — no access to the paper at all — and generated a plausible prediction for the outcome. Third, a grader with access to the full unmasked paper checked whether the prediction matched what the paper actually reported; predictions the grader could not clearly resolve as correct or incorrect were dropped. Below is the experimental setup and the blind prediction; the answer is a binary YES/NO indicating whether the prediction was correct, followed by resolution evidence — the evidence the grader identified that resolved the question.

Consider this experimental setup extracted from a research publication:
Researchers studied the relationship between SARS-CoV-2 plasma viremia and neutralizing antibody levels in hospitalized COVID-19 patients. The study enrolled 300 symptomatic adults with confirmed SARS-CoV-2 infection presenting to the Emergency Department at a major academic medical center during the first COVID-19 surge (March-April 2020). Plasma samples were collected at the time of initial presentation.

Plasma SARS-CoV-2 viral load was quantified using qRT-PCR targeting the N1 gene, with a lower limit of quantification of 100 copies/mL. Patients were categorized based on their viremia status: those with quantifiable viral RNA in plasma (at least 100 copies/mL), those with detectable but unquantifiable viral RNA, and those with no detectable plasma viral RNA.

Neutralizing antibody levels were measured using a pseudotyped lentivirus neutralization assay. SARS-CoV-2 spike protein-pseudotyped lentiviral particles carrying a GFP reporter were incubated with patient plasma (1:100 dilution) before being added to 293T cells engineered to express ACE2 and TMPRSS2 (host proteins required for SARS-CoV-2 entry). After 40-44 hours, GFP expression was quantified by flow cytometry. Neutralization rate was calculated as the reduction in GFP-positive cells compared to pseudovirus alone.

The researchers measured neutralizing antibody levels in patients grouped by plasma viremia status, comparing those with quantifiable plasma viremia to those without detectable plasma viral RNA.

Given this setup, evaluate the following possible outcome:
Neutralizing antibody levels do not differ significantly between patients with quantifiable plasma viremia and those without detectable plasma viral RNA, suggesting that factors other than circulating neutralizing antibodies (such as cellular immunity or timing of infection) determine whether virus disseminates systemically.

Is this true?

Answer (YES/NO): YES